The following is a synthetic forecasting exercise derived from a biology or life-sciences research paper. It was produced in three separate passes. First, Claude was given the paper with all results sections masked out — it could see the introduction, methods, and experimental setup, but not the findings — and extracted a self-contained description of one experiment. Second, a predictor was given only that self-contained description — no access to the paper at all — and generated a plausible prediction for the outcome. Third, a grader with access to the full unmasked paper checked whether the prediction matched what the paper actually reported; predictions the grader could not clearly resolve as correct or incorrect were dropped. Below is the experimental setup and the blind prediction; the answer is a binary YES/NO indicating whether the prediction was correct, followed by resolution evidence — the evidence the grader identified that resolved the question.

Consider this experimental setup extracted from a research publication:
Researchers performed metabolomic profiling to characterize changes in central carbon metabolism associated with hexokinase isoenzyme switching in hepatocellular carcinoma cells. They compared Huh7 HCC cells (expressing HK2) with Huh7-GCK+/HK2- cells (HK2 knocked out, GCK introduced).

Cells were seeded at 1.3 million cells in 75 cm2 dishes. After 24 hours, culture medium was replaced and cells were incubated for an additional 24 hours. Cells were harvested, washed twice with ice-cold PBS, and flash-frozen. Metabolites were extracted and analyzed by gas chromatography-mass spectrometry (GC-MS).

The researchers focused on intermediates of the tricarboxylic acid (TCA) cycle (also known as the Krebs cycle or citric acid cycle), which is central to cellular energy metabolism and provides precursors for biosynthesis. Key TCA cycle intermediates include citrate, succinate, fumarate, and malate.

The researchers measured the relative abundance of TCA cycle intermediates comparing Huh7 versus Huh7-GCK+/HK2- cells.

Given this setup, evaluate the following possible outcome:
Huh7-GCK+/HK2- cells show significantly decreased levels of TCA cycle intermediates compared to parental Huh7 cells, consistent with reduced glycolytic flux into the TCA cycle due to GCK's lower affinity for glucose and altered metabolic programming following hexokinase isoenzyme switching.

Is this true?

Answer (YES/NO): NO